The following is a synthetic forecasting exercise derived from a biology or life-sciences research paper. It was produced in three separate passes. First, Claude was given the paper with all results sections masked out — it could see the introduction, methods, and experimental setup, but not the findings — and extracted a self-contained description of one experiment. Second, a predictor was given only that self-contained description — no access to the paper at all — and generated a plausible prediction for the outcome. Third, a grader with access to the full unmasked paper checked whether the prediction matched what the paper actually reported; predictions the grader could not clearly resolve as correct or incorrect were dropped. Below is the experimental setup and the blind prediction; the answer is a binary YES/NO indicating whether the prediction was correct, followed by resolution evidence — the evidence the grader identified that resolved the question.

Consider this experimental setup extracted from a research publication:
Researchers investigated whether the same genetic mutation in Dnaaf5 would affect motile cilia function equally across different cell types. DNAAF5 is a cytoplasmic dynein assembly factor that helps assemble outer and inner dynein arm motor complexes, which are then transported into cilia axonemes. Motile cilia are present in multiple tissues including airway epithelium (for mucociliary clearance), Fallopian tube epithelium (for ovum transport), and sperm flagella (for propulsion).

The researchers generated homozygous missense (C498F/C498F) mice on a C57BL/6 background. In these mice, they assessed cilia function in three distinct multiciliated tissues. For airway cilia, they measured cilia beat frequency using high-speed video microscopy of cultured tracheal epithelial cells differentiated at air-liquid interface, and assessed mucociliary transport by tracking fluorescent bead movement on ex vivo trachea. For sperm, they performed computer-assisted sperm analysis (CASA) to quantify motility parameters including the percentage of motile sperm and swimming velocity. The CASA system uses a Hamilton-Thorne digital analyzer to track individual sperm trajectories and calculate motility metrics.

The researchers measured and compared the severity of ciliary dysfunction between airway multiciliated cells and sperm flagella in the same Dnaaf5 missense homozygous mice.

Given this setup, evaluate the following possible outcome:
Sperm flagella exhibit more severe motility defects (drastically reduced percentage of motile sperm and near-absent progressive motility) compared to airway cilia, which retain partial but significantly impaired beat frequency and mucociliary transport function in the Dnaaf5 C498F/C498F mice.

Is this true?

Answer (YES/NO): YES